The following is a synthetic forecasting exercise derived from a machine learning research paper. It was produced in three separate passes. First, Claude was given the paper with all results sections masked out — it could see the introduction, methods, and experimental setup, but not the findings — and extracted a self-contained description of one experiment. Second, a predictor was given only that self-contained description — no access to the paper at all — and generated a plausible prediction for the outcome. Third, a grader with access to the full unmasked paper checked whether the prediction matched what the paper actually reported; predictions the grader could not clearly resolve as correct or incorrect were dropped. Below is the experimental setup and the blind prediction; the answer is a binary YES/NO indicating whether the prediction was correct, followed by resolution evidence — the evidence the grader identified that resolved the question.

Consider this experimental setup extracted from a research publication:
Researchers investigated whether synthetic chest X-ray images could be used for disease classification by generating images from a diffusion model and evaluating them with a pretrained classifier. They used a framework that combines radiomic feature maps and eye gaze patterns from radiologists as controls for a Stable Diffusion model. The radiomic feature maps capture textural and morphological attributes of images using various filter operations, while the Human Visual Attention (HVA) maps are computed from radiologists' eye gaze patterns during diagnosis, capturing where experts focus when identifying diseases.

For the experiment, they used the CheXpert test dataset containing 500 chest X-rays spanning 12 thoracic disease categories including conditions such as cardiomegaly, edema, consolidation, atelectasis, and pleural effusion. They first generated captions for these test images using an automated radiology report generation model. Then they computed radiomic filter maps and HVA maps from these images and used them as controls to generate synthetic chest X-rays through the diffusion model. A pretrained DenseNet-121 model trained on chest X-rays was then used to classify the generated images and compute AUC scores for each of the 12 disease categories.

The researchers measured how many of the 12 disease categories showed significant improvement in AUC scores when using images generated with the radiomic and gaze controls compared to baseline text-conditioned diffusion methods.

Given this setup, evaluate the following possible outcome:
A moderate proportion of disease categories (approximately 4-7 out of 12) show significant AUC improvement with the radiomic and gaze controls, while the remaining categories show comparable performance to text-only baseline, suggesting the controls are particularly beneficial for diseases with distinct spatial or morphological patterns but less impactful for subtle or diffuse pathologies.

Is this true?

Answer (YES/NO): YES